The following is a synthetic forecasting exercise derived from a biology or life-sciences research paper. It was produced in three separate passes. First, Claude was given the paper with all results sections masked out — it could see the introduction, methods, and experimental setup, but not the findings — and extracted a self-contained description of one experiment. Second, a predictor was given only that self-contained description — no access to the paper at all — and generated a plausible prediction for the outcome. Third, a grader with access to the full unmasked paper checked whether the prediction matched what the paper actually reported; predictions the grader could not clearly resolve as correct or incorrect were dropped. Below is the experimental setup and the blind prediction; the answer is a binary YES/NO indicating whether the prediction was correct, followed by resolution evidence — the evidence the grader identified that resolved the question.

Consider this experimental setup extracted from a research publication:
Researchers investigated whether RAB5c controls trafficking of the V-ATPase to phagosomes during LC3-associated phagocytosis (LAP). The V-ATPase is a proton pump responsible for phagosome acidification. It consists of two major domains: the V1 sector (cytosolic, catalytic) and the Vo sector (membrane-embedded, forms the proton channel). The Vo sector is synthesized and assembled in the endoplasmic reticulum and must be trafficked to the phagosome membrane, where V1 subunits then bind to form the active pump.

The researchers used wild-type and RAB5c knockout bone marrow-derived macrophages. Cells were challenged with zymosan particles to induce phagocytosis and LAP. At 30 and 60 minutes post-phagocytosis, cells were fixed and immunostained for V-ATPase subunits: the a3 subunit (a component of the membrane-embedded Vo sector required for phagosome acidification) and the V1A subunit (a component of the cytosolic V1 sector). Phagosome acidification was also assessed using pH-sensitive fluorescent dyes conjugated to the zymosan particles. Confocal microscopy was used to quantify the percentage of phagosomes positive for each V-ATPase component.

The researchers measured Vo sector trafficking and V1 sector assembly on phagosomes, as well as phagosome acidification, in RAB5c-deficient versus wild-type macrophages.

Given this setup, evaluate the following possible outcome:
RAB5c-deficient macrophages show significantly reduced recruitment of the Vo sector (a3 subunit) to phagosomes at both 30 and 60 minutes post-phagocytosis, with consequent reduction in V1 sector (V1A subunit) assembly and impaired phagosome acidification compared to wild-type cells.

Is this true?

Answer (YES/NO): NO